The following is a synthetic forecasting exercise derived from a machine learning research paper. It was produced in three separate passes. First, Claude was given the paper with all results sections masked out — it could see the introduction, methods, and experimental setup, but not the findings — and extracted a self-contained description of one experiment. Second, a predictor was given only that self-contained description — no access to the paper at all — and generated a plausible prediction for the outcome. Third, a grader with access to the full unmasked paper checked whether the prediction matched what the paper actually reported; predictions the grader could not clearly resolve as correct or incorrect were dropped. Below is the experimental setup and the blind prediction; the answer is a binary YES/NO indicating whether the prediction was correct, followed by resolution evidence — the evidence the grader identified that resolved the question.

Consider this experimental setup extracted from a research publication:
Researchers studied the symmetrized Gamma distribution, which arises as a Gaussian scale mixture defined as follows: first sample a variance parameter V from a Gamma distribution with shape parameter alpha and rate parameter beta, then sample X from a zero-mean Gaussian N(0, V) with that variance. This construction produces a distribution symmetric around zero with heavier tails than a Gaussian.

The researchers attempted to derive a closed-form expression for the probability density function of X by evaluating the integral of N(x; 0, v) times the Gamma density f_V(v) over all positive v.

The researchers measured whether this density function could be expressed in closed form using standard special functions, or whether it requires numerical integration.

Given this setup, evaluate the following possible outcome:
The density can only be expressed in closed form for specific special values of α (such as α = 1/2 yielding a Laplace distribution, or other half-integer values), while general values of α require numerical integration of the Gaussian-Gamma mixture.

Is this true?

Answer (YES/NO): NO